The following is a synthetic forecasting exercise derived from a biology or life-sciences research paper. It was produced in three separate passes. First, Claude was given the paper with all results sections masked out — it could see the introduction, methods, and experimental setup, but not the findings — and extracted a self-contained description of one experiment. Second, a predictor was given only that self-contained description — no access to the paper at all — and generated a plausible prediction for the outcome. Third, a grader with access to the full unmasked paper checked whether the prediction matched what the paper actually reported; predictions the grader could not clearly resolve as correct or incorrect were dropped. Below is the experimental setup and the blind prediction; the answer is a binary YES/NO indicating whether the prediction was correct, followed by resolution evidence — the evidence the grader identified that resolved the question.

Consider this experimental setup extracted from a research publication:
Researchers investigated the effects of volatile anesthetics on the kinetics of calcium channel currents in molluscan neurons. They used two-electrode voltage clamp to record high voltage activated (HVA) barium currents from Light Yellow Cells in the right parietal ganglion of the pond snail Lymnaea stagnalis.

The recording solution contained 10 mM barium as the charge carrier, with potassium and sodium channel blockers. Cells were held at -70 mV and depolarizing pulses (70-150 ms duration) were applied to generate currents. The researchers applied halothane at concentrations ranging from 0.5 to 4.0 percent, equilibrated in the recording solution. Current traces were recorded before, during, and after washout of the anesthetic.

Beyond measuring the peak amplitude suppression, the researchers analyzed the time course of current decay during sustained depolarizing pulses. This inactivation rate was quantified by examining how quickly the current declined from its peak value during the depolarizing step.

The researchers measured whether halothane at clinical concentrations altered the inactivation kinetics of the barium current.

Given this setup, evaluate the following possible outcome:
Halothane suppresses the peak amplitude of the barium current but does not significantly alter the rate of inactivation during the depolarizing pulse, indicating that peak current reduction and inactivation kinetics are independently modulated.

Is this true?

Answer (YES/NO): NO